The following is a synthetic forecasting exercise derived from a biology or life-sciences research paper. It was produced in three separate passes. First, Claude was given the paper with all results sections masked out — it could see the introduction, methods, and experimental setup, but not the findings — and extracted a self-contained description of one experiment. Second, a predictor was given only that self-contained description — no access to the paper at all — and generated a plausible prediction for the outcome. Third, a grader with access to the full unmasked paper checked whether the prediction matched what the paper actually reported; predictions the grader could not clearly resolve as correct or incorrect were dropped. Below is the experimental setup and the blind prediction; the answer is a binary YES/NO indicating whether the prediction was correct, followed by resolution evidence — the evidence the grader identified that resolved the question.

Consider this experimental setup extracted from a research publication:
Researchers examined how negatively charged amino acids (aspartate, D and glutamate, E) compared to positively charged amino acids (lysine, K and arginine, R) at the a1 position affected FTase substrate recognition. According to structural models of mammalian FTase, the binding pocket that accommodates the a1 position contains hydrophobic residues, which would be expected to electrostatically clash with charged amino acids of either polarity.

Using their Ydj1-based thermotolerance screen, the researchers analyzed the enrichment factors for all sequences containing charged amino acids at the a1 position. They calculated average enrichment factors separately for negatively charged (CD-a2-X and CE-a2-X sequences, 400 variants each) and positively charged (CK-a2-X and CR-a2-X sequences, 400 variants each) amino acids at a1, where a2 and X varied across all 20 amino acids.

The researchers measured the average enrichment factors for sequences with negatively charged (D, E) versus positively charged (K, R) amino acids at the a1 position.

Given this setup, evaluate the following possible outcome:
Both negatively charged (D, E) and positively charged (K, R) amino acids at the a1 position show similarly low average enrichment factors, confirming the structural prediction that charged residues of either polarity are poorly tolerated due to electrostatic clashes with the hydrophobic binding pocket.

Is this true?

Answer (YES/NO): NO